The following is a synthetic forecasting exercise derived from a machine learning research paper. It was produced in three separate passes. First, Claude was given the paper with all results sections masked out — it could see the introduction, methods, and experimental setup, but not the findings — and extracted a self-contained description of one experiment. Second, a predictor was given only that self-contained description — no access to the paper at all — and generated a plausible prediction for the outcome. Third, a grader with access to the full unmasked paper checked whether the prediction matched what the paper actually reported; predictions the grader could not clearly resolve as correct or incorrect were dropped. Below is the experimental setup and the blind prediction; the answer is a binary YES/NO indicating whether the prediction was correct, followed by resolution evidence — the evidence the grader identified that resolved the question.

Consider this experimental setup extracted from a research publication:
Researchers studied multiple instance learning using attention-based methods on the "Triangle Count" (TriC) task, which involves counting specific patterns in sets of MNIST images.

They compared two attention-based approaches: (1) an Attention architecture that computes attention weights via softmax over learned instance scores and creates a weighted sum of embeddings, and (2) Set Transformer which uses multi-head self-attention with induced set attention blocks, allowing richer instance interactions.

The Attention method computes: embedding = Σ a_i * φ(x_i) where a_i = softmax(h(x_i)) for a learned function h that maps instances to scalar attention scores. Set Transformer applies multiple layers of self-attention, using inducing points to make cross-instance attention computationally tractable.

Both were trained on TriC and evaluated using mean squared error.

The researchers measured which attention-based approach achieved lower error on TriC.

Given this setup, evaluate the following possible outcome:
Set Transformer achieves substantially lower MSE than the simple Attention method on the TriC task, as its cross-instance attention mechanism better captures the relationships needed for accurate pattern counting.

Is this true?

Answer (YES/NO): YES